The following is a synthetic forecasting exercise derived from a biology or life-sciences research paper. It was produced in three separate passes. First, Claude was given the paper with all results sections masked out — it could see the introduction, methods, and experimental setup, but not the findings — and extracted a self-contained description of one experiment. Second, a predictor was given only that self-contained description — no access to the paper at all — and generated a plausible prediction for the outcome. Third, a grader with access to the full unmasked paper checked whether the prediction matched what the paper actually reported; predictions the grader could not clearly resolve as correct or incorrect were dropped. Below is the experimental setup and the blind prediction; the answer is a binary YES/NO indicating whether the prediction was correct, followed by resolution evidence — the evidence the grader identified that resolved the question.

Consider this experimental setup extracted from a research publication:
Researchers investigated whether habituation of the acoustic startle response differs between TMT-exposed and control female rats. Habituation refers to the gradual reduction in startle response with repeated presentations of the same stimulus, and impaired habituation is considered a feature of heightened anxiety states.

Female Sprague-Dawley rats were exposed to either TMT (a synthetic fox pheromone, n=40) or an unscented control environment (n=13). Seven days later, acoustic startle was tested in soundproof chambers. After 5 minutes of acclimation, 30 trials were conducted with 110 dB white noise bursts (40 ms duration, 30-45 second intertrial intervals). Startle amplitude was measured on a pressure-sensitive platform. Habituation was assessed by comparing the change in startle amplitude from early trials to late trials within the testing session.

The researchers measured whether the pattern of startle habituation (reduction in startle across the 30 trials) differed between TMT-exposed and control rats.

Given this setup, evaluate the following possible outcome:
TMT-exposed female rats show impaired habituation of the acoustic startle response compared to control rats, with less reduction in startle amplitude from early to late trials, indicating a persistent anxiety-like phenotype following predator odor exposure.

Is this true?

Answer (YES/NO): NO